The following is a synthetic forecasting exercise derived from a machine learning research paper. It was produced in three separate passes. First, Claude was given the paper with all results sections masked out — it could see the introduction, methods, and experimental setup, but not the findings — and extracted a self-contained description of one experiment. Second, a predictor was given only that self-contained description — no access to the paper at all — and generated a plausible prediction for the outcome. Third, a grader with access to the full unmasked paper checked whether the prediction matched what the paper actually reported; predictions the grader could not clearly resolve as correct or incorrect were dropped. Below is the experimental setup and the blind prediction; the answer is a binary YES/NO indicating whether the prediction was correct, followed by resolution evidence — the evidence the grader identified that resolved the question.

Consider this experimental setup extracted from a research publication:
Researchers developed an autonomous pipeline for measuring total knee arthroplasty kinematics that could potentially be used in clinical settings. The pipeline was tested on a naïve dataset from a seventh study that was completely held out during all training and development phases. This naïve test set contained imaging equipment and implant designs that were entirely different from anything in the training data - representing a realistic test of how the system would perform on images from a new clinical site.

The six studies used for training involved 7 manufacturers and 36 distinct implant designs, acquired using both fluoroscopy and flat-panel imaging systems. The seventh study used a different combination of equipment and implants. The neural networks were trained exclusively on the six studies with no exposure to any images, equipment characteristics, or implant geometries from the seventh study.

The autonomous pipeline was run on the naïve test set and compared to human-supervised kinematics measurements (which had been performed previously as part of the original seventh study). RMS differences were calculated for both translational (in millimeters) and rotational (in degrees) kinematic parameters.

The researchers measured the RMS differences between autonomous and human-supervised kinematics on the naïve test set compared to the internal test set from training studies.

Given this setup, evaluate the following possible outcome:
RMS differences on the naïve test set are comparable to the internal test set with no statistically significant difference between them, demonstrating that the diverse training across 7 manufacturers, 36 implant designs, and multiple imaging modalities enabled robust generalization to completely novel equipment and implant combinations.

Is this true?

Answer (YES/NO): NO